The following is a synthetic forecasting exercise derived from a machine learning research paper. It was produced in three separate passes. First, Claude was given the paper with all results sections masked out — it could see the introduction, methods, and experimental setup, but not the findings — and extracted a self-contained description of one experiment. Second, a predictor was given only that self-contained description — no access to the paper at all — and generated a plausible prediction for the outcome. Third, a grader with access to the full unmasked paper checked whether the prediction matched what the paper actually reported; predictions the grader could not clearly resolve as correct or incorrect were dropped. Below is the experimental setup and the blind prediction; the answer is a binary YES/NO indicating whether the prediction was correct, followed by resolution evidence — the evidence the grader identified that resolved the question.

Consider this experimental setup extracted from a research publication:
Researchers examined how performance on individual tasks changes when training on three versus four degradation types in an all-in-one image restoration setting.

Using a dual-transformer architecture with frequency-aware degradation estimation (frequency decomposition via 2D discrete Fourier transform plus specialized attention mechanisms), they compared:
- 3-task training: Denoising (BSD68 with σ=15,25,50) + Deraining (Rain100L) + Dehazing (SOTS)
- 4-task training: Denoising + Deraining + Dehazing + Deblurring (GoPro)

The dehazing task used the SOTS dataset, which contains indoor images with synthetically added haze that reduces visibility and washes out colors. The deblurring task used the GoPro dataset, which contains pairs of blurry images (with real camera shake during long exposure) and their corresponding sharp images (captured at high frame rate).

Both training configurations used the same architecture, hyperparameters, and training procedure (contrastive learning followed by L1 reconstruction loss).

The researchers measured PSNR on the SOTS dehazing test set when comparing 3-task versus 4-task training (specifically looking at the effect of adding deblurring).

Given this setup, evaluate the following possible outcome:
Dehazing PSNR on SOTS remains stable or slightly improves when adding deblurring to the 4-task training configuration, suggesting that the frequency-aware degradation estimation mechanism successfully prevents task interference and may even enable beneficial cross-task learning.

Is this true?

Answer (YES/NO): NO